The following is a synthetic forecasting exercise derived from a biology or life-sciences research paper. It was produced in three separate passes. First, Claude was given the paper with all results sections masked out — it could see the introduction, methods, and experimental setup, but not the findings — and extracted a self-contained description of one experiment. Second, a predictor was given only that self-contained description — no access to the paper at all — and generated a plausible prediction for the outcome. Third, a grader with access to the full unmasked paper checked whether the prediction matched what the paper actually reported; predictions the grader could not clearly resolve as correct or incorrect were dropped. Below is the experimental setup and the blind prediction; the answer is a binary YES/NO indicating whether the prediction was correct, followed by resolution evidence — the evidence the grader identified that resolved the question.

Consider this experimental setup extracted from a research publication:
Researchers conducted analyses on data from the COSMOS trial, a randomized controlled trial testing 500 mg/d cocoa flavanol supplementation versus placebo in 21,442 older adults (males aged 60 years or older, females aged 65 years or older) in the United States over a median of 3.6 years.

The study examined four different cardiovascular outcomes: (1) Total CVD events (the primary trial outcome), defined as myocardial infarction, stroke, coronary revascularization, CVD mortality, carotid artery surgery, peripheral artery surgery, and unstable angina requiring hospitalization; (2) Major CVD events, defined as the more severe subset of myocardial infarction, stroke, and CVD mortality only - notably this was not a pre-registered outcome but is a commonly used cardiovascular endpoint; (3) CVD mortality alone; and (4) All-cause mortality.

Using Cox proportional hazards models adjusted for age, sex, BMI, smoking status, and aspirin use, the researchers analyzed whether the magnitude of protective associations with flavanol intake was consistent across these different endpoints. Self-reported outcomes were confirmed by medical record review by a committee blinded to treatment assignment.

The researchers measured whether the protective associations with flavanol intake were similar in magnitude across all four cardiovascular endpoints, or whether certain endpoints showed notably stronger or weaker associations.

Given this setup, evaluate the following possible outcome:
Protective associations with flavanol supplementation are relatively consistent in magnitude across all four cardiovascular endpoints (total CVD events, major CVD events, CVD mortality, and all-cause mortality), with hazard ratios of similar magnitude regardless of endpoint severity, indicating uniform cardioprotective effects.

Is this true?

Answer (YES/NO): NO